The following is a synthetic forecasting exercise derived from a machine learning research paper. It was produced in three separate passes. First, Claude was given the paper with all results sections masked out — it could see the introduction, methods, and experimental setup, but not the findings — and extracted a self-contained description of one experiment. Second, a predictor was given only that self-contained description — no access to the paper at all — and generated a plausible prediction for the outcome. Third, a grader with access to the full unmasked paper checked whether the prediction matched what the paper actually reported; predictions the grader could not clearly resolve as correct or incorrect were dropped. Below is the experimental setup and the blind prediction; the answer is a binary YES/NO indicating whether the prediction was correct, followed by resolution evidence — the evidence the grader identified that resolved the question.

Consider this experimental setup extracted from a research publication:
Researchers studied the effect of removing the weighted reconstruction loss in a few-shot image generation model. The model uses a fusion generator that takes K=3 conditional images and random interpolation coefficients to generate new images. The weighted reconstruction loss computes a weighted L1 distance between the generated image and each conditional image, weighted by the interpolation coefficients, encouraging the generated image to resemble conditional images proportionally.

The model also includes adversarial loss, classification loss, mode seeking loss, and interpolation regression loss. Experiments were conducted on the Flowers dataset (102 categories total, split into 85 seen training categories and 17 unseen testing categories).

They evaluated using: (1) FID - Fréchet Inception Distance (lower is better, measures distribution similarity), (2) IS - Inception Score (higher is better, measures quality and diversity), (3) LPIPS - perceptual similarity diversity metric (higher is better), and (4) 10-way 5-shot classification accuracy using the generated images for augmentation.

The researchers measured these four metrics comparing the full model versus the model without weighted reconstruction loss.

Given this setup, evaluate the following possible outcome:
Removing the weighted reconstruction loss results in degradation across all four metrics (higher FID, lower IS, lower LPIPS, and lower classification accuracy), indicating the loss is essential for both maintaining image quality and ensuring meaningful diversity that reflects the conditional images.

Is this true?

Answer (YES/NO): YES